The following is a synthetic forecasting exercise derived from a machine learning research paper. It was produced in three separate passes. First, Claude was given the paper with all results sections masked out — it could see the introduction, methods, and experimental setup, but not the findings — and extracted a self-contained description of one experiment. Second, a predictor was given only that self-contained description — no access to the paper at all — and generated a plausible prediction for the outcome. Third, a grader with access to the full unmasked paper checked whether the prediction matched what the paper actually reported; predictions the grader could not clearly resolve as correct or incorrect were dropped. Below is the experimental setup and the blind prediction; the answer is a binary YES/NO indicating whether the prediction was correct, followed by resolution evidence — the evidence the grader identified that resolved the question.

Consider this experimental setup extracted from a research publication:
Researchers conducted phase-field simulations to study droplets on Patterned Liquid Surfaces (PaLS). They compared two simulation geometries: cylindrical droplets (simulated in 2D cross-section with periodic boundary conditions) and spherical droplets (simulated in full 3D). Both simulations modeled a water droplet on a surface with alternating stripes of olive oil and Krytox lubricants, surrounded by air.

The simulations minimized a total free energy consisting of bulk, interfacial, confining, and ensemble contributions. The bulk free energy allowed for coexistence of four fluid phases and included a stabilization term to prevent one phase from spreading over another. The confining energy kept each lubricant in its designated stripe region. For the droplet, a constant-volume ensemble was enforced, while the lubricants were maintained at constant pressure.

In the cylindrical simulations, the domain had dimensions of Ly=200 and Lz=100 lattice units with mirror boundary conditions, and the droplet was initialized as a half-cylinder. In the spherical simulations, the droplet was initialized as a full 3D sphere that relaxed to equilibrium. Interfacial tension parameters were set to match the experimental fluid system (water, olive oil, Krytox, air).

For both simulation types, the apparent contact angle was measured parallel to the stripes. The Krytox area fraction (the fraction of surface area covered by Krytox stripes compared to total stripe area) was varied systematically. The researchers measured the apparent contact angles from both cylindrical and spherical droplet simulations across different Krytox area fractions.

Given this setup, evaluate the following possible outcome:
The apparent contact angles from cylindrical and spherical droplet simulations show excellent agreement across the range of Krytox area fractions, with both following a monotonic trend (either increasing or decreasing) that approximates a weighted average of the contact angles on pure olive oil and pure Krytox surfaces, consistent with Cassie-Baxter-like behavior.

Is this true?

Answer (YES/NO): NO